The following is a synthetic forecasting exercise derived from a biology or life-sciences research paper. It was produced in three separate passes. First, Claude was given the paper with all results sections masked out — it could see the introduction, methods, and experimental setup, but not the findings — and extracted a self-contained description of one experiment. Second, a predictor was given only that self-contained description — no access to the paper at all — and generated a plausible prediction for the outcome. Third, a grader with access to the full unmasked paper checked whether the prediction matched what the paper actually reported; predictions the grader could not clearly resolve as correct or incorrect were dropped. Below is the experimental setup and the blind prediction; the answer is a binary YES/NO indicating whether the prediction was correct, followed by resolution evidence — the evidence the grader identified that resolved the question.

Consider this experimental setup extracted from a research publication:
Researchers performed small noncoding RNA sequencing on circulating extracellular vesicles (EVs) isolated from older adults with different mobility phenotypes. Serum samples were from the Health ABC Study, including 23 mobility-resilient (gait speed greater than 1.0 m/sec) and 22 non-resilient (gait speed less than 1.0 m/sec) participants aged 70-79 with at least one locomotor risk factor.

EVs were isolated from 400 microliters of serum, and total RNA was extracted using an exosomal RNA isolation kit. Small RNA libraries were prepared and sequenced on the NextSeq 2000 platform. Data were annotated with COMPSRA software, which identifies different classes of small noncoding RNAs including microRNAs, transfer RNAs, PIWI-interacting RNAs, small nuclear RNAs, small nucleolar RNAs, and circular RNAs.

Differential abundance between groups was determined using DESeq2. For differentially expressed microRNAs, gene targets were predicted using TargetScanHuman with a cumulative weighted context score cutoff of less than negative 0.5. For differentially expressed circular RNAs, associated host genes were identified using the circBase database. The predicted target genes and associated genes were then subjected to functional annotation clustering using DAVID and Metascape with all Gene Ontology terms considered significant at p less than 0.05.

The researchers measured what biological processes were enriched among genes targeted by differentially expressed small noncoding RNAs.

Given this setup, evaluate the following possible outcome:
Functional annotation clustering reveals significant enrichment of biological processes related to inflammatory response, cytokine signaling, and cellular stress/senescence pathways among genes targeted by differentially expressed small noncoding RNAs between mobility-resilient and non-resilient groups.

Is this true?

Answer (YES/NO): NO